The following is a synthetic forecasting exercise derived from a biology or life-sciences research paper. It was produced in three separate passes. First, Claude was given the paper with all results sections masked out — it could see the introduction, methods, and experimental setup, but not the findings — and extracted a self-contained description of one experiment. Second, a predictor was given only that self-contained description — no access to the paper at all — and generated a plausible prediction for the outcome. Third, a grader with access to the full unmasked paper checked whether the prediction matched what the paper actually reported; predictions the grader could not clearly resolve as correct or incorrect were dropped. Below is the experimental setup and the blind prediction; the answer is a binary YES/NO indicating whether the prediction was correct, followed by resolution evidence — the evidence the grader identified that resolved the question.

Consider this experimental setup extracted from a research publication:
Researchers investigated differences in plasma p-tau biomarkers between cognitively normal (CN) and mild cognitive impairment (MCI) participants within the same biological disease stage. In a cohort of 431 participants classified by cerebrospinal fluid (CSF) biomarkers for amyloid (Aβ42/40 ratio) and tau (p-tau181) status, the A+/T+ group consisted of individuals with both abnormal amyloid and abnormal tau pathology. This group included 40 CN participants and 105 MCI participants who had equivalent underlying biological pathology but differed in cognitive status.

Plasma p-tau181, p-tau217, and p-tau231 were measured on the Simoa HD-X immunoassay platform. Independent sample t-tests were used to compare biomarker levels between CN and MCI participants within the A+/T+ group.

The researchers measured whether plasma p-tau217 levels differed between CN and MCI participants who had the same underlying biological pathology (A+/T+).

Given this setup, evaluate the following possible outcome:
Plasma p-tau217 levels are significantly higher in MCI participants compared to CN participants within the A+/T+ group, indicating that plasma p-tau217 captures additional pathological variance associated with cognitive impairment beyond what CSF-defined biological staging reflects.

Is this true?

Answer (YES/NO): YES